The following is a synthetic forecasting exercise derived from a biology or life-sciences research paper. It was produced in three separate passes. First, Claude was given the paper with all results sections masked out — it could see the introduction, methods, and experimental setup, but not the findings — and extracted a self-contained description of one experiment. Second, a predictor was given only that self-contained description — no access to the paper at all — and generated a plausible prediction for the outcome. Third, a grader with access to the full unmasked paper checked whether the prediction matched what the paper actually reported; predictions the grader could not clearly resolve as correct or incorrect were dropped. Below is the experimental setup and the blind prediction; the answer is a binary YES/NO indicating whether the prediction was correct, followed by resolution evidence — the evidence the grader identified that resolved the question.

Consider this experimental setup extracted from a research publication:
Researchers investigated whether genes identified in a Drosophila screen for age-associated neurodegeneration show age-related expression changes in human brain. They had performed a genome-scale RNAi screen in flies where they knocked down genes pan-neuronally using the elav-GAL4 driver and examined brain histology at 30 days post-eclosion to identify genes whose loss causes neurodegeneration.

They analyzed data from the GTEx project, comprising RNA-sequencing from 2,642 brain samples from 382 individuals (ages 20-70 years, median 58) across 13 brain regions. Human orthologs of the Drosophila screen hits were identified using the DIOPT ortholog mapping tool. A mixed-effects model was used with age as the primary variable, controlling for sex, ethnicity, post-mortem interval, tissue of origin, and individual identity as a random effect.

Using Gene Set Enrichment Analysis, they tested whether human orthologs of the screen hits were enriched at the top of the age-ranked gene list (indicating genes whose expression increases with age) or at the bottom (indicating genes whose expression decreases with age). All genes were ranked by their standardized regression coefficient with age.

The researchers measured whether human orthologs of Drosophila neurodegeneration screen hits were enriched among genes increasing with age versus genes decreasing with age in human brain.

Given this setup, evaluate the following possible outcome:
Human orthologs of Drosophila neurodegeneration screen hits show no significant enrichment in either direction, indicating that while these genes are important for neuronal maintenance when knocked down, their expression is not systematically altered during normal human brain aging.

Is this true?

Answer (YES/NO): NO